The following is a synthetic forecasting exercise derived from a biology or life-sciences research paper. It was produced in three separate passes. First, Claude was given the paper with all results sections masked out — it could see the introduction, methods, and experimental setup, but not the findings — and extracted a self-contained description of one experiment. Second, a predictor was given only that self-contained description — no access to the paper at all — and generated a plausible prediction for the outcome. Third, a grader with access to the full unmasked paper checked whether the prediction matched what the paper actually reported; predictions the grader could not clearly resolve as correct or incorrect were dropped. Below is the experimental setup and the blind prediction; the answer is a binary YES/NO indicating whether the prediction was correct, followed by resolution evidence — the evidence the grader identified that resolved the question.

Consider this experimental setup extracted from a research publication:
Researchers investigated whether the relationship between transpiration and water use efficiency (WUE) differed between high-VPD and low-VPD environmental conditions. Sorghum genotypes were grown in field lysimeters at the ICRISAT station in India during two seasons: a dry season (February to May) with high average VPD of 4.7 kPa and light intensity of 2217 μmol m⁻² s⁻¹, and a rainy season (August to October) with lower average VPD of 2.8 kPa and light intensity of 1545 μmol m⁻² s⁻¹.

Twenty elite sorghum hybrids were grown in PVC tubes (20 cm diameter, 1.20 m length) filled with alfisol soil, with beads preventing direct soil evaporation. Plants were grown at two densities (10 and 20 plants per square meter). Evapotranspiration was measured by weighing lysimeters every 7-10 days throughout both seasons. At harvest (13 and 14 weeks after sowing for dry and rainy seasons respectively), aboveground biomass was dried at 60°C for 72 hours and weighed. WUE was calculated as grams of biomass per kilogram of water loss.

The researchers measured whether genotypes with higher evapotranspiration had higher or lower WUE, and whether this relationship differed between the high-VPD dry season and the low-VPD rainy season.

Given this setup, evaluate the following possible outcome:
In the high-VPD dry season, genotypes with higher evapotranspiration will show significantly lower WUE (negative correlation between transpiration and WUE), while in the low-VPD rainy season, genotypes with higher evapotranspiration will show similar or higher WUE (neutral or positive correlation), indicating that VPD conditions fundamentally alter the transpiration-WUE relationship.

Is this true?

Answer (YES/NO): NO